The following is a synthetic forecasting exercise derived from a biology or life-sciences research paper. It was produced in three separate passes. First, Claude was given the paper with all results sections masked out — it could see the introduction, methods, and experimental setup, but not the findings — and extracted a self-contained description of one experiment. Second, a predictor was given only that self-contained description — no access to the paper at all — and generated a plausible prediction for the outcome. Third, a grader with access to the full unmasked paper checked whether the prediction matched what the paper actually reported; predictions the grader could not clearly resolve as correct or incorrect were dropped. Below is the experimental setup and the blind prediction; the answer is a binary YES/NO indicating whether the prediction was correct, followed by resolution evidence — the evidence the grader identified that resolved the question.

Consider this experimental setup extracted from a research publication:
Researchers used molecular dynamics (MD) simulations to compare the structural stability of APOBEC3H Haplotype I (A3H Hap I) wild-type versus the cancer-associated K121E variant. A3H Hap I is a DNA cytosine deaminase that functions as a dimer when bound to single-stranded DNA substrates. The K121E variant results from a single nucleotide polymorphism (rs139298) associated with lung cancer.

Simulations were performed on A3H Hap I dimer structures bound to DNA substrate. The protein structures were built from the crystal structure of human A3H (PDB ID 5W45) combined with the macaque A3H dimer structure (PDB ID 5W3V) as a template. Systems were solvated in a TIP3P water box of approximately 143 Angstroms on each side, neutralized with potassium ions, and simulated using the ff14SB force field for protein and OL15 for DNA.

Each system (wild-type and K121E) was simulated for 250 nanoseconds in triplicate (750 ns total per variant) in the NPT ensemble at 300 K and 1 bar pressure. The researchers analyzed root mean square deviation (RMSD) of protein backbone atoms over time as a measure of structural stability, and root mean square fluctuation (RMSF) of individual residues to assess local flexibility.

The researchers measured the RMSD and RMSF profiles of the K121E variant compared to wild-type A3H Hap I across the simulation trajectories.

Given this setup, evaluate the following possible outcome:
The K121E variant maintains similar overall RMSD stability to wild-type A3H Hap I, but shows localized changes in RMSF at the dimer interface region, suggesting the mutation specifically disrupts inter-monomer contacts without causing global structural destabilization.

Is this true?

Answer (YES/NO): NO